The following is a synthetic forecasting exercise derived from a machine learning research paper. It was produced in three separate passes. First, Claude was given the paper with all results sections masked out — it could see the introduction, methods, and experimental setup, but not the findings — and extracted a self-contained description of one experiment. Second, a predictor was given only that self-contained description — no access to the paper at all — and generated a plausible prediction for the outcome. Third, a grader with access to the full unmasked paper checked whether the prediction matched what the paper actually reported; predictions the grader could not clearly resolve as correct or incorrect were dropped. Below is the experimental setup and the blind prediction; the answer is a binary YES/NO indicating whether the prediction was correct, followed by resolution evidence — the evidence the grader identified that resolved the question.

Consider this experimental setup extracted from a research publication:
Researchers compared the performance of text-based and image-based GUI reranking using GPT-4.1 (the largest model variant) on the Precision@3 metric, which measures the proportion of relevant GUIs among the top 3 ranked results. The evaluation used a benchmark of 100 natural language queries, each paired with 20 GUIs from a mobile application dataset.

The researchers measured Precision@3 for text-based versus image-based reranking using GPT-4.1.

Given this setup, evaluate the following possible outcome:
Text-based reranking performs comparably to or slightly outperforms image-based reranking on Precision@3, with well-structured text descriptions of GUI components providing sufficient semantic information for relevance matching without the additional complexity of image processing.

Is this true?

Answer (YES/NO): NO